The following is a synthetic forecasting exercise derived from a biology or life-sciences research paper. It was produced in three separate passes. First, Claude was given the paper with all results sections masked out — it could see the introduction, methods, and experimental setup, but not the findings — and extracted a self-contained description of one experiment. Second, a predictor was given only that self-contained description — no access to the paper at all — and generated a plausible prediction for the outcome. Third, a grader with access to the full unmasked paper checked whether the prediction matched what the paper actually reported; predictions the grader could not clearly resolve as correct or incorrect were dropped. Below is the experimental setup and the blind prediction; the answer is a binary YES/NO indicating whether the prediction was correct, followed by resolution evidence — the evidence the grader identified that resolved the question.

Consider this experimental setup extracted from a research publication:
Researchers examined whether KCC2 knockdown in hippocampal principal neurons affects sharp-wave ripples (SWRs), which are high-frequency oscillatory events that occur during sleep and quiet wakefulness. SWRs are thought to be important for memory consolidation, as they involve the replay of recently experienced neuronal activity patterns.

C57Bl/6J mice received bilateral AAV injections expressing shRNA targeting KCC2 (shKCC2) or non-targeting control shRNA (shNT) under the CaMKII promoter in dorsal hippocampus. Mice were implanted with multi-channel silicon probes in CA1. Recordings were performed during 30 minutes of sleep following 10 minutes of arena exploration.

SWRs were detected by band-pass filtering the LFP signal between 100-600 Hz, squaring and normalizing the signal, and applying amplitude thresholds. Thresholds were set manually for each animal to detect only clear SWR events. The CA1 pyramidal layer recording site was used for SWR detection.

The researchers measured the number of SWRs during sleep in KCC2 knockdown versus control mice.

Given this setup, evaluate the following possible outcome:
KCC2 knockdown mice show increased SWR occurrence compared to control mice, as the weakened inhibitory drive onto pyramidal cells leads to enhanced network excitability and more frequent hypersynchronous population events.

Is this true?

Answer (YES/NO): YES